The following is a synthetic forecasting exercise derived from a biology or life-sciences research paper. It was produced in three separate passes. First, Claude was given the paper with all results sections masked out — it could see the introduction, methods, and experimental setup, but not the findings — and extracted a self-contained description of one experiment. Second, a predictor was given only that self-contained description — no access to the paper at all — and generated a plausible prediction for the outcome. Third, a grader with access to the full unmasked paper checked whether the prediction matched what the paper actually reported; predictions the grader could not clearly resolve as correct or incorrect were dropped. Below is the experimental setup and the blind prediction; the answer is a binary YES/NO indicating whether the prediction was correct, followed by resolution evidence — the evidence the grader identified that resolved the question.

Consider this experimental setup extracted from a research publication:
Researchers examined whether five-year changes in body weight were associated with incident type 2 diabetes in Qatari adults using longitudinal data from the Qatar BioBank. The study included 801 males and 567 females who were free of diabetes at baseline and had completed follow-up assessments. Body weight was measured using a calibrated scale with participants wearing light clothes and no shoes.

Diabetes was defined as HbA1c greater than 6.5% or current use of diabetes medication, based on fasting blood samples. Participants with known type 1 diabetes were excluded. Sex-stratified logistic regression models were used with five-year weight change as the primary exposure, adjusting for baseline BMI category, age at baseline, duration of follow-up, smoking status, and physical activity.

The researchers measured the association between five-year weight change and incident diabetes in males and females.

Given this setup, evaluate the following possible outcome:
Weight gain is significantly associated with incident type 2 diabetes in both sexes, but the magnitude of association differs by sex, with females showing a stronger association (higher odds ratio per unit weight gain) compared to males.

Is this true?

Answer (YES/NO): NO